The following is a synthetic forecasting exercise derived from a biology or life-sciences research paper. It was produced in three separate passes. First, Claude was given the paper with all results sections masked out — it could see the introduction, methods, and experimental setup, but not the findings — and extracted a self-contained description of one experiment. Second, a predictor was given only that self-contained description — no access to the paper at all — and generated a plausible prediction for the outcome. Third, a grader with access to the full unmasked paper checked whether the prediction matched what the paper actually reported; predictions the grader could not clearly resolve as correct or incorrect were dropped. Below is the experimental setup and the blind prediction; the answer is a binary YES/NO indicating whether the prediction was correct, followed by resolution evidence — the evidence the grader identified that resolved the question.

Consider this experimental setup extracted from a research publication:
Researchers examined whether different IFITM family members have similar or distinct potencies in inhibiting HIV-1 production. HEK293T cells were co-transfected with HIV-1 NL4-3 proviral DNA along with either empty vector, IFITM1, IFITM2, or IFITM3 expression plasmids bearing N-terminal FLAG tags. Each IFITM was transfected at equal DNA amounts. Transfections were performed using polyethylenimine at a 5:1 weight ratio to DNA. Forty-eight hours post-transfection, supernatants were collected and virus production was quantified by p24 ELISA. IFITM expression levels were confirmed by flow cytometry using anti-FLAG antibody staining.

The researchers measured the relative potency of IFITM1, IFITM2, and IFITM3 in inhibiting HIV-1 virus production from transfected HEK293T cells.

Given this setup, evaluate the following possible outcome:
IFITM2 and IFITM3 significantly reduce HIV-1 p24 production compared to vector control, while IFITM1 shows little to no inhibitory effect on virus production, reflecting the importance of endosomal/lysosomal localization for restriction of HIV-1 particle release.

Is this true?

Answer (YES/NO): NO